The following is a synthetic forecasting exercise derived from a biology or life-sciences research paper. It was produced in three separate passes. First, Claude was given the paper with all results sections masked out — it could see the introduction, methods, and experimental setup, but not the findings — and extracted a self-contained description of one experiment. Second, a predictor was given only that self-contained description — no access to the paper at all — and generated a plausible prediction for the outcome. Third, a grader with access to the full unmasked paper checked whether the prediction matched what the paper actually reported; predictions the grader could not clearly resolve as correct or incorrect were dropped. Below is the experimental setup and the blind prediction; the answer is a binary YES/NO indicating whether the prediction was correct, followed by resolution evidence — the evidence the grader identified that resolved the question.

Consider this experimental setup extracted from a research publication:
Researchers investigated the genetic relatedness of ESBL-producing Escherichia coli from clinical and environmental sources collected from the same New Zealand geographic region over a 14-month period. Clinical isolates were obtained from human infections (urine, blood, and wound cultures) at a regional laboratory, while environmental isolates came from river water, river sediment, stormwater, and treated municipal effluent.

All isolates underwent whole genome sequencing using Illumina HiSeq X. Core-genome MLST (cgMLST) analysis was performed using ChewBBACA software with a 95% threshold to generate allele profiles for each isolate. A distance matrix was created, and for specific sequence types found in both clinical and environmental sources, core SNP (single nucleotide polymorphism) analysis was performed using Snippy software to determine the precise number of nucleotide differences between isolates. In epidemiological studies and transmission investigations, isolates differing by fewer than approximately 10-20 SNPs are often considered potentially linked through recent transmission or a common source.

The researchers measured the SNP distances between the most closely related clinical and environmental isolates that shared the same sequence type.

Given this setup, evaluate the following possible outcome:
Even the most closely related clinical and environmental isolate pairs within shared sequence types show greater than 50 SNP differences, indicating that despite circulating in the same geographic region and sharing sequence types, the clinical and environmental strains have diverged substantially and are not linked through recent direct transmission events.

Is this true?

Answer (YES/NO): NO